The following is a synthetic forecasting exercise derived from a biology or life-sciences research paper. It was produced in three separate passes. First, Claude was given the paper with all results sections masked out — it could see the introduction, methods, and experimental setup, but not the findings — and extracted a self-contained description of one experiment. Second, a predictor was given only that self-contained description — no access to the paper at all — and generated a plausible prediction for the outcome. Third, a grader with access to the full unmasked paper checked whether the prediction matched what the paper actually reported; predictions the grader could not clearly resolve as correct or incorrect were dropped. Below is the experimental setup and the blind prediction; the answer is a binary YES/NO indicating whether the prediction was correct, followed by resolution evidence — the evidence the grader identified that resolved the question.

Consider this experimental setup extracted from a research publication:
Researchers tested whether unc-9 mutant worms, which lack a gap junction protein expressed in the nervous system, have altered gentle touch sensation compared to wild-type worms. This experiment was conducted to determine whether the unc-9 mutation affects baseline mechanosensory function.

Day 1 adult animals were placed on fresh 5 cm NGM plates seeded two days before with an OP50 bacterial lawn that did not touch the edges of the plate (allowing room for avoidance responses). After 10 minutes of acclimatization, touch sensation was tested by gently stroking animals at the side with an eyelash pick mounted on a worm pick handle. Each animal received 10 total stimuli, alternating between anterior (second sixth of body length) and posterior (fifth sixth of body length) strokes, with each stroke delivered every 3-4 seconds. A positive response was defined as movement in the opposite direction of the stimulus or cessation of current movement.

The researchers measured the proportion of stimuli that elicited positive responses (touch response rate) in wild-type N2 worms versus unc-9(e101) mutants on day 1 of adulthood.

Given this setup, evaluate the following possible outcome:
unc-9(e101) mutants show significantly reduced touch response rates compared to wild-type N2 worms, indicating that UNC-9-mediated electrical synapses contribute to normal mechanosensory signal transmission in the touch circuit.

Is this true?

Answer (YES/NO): NO